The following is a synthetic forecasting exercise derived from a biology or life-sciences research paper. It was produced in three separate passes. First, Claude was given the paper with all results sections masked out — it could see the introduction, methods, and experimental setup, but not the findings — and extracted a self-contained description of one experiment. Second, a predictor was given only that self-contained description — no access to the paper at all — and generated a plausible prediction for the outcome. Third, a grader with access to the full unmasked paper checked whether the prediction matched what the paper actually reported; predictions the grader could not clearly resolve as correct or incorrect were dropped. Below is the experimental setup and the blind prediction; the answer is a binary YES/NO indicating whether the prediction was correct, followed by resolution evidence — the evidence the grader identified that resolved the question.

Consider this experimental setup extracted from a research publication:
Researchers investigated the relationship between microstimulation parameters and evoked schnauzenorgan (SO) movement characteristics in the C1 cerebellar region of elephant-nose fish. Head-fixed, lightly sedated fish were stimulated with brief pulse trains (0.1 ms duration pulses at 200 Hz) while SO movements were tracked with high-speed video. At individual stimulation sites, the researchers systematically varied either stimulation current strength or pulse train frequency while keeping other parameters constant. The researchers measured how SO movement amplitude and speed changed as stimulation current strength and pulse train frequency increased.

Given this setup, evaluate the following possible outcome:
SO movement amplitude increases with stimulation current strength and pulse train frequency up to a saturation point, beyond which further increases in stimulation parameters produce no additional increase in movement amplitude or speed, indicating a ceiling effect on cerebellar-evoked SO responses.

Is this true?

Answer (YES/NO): NO